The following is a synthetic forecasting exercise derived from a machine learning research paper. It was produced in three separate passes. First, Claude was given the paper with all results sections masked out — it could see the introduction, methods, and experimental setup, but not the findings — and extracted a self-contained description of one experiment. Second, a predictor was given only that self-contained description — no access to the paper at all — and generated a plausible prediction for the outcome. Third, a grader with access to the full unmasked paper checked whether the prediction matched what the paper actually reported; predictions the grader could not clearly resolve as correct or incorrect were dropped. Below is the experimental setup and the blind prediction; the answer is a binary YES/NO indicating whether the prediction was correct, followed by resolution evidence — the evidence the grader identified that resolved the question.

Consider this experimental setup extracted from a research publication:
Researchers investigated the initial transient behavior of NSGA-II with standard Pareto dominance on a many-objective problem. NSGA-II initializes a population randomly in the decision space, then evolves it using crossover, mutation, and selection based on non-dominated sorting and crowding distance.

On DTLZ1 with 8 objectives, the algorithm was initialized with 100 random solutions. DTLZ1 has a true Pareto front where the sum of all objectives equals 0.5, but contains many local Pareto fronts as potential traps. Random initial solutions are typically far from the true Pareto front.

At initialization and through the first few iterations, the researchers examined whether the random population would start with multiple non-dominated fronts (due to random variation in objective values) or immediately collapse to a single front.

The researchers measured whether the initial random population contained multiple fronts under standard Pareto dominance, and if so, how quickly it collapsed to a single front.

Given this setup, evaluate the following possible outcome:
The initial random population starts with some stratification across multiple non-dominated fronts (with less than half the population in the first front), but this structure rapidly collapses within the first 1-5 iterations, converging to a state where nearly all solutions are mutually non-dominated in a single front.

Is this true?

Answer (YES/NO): NO